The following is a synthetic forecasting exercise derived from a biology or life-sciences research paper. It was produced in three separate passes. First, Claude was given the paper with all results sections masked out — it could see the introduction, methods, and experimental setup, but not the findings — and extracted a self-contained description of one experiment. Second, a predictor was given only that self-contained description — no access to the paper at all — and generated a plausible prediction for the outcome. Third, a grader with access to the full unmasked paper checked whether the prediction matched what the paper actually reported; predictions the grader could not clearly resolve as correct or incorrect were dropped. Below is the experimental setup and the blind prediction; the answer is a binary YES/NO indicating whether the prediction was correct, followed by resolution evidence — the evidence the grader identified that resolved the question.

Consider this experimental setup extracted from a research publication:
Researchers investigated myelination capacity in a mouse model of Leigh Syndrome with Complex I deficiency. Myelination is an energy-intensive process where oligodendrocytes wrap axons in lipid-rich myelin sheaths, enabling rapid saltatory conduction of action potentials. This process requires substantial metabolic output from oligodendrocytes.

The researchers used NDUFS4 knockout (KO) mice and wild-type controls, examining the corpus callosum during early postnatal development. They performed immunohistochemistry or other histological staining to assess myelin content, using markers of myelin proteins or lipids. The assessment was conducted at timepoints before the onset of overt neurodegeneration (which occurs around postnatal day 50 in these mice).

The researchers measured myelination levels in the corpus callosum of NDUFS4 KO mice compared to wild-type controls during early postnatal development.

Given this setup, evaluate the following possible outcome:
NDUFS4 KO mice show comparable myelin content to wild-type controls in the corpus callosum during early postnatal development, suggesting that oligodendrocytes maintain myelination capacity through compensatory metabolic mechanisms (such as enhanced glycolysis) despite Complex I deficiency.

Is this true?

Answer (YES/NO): NO